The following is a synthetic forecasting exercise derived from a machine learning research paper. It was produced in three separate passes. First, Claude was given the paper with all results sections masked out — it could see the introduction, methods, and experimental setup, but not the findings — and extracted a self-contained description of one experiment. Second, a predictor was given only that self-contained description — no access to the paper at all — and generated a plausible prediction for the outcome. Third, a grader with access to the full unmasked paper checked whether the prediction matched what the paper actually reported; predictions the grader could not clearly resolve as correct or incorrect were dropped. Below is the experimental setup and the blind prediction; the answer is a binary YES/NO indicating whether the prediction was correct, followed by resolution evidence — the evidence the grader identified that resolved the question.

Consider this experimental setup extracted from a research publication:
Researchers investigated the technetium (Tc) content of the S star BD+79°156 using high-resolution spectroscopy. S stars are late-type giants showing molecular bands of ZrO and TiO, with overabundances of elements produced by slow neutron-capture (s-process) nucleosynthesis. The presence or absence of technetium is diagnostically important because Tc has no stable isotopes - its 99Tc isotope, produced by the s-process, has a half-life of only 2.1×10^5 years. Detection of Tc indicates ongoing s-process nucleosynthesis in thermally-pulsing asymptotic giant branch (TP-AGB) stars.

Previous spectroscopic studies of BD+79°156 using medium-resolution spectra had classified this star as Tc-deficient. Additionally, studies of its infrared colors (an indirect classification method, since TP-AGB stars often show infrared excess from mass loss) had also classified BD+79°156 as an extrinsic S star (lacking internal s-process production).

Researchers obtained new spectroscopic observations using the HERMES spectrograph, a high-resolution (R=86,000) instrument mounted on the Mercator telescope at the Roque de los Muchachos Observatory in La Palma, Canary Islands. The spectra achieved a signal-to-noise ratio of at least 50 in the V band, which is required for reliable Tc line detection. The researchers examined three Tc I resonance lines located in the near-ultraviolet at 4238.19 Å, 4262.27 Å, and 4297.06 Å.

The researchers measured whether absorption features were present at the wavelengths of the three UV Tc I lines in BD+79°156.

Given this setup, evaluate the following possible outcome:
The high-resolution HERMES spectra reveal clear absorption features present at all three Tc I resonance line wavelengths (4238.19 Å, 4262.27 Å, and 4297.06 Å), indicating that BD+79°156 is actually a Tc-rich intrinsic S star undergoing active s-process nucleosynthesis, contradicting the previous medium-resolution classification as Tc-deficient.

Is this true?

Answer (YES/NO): NO